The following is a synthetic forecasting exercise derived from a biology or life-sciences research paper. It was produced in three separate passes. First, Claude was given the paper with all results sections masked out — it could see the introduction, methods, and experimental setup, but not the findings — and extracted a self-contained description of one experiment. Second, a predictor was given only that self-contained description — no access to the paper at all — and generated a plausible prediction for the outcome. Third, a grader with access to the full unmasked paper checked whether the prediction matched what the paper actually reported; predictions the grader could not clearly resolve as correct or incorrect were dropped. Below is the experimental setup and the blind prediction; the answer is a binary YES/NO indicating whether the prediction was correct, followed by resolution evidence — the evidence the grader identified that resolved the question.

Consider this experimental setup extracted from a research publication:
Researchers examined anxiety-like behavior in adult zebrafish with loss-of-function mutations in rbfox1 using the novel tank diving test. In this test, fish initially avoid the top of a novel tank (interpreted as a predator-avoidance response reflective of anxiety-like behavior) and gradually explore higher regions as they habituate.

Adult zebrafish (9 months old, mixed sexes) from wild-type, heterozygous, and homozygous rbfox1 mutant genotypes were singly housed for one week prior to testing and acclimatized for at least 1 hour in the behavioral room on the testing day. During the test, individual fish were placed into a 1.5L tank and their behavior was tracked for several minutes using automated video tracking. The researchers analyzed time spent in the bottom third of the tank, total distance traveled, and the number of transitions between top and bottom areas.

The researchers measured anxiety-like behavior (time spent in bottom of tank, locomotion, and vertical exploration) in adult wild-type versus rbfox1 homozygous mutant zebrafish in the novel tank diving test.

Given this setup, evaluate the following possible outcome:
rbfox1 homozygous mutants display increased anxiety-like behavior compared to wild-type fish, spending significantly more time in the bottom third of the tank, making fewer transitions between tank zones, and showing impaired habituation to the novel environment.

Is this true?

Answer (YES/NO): NO